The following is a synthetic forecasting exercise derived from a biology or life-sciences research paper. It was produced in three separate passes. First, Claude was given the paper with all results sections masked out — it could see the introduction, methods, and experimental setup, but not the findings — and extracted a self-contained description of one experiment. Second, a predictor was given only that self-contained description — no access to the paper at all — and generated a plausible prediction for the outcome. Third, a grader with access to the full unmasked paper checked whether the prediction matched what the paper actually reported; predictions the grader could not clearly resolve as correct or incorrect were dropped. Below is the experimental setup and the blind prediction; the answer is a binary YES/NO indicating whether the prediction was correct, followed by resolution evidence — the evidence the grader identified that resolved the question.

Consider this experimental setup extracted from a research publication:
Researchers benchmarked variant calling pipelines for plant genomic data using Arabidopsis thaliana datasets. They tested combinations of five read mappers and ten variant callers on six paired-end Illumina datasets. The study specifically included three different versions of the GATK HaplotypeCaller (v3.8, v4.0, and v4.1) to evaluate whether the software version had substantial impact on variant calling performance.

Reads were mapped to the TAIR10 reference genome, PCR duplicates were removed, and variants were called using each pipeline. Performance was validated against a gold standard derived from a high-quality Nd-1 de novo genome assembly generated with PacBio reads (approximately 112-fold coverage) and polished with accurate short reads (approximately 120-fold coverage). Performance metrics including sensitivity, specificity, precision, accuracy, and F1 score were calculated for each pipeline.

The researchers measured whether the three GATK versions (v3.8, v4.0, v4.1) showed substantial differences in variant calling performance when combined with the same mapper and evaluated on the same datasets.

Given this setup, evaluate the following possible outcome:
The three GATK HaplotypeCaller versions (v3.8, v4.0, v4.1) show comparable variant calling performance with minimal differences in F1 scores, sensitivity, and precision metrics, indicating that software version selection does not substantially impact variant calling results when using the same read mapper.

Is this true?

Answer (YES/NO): YES